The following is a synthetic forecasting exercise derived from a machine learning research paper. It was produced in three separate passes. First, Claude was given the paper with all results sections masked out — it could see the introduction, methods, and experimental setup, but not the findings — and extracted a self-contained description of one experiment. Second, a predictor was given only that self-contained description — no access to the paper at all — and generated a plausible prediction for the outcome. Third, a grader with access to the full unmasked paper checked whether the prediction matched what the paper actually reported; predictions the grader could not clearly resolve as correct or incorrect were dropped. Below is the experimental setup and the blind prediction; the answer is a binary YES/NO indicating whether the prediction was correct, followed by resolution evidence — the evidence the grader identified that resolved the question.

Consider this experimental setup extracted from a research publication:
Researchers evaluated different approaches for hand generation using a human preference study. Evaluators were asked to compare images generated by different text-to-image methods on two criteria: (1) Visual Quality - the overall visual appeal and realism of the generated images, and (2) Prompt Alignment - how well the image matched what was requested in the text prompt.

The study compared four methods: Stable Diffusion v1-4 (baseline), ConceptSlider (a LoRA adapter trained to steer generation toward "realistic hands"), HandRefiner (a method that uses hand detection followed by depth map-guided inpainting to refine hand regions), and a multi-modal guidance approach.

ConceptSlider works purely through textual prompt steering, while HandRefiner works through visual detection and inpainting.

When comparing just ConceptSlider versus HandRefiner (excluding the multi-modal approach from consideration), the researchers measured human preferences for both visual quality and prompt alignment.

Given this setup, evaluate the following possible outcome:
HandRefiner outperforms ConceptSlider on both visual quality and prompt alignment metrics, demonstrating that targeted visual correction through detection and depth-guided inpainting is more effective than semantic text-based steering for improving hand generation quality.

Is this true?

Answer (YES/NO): YES